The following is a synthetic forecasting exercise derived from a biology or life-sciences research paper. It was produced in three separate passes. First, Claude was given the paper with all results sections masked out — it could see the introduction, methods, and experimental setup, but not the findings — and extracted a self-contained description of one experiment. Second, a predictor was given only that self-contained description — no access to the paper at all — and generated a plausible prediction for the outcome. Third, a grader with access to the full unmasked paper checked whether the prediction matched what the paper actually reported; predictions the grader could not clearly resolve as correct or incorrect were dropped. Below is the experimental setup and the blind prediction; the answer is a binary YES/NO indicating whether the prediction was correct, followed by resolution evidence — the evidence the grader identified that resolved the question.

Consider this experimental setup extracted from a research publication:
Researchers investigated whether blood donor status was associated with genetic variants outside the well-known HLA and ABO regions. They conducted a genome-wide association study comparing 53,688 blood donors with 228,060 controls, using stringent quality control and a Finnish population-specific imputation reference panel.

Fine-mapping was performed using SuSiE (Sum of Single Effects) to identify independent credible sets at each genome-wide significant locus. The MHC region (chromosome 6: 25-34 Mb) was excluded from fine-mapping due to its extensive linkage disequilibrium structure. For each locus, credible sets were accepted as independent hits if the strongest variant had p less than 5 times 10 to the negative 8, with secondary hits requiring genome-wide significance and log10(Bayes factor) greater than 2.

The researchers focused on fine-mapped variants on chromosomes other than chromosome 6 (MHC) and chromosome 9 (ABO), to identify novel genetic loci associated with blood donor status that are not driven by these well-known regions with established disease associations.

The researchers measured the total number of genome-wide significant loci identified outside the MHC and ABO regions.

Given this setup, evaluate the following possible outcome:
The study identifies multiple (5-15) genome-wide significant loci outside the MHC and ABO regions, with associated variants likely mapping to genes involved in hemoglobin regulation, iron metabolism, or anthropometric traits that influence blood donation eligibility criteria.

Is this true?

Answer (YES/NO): NO